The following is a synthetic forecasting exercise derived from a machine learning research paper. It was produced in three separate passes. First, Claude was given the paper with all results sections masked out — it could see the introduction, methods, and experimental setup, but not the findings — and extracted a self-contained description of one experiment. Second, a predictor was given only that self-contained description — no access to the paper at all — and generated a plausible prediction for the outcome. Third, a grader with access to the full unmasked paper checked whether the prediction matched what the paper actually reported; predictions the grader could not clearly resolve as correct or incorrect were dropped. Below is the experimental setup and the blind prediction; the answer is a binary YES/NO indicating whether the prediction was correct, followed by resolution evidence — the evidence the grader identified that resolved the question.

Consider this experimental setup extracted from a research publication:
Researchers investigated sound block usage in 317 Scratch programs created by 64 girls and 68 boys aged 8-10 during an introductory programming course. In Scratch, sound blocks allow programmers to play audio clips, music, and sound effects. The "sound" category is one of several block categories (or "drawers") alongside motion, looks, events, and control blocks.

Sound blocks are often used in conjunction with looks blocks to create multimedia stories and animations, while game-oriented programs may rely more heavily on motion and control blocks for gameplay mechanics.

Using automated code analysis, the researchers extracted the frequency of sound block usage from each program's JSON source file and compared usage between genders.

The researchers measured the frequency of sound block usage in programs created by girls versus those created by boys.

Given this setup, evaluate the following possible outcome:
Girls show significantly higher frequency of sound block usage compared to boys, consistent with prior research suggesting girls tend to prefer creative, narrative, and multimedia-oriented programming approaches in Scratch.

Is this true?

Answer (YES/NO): NO